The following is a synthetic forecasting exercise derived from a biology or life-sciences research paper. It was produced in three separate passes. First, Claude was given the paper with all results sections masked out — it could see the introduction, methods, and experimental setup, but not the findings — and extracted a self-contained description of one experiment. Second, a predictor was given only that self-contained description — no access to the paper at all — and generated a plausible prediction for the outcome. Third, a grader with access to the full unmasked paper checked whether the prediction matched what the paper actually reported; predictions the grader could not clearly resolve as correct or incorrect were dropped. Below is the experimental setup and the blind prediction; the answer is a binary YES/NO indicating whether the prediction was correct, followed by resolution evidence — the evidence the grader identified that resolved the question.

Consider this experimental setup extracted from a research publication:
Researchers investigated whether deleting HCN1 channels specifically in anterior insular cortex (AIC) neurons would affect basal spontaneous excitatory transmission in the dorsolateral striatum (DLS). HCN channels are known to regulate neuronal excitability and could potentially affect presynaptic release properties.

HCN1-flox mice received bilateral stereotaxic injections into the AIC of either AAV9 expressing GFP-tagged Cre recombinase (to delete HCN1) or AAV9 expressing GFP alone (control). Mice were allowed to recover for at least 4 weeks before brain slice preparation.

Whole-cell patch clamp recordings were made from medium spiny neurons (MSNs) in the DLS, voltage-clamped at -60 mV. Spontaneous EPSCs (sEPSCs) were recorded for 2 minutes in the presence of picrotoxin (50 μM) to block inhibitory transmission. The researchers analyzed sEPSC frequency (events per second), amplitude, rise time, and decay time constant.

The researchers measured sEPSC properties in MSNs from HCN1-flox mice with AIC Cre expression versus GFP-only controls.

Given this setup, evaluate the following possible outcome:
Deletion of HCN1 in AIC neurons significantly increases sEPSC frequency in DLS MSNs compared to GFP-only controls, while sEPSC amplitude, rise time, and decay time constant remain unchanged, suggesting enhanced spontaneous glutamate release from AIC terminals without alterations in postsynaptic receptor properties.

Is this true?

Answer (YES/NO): NO